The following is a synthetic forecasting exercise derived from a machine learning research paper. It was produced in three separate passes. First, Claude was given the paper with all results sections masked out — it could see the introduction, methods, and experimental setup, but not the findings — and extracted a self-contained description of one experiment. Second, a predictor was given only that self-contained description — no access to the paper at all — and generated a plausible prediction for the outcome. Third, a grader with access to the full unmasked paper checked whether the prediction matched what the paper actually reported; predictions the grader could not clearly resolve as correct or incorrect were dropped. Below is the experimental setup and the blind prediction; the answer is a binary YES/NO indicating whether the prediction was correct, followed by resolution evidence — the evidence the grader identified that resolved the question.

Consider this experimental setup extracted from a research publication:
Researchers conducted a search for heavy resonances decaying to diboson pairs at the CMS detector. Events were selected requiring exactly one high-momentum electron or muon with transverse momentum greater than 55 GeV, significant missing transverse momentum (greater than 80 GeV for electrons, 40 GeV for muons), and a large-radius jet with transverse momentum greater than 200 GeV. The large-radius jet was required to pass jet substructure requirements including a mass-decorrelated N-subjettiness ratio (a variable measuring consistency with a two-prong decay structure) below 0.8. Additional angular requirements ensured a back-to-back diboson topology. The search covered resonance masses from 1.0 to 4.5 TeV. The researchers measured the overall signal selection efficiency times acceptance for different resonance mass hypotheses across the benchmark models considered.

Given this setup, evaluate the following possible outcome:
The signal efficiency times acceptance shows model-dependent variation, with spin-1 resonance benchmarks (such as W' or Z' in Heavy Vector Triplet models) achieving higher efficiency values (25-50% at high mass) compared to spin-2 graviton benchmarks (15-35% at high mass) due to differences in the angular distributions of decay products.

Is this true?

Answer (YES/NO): NO